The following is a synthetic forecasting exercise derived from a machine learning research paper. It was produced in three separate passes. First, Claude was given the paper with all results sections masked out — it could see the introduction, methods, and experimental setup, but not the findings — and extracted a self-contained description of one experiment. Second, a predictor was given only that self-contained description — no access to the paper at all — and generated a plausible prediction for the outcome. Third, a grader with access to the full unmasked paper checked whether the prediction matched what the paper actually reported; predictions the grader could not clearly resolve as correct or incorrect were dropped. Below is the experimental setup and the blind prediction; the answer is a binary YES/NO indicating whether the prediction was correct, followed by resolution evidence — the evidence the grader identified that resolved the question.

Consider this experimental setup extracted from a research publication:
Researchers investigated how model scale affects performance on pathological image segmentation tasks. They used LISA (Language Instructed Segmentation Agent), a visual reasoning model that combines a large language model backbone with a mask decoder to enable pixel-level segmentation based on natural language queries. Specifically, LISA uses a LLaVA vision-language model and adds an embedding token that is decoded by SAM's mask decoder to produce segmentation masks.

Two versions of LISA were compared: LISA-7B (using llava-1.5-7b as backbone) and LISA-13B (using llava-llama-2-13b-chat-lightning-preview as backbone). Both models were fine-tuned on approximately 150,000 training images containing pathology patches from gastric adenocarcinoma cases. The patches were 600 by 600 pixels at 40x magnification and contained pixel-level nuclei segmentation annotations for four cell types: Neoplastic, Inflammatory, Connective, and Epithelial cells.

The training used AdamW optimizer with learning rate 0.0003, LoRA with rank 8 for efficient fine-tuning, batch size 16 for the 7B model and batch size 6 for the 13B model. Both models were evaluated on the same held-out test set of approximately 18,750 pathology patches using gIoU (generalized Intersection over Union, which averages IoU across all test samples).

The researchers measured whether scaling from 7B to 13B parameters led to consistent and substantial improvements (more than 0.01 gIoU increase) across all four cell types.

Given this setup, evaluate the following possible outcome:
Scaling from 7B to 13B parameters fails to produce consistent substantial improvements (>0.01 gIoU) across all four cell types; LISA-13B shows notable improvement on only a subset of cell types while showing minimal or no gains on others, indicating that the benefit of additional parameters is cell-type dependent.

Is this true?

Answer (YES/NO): YES